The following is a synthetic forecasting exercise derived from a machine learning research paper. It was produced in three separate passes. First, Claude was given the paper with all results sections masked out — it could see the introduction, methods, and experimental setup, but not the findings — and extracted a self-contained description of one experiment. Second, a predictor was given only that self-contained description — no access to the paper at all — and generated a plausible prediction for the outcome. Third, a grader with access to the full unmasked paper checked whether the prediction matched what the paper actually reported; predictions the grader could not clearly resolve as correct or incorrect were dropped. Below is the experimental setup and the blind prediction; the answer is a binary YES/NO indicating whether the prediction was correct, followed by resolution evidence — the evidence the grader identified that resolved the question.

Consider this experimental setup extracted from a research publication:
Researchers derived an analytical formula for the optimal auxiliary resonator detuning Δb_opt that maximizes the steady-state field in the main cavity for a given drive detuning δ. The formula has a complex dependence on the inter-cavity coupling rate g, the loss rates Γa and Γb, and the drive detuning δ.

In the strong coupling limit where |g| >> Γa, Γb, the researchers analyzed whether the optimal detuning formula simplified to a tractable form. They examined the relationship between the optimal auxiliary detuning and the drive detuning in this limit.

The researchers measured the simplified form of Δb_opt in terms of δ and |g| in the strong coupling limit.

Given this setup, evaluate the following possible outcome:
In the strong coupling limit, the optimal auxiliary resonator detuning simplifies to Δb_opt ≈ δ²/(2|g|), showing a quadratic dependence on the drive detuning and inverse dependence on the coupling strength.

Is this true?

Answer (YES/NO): NO